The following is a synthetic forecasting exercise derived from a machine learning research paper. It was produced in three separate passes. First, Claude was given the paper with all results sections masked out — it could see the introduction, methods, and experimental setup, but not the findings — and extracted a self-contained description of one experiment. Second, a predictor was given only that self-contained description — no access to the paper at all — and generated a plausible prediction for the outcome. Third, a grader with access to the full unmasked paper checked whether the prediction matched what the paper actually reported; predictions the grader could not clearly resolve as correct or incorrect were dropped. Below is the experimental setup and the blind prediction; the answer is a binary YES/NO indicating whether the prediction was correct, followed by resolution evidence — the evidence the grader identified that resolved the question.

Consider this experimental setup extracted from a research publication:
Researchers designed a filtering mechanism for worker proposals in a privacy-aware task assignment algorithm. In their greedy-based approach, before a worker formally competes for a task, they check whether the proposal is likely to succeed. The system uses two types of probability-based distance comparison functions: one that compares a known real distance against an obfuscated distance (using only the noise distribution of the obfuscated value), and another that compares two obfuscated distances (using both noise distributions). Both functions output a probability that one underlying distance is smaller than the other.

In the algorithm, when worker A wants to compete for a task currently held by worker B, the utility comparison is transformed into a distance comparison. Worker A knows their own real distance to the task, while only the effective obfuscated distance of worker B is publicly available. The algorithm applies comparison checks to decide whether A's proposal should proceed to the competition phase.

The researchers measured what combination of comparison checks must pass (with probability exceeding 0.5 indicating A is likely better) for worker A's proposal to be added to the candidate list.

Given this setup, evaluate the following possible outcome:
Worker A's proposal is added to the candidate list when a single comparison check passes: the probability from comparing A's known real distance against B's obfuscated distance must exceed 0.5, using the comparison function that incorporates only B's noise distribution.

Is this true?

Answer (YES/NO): NO